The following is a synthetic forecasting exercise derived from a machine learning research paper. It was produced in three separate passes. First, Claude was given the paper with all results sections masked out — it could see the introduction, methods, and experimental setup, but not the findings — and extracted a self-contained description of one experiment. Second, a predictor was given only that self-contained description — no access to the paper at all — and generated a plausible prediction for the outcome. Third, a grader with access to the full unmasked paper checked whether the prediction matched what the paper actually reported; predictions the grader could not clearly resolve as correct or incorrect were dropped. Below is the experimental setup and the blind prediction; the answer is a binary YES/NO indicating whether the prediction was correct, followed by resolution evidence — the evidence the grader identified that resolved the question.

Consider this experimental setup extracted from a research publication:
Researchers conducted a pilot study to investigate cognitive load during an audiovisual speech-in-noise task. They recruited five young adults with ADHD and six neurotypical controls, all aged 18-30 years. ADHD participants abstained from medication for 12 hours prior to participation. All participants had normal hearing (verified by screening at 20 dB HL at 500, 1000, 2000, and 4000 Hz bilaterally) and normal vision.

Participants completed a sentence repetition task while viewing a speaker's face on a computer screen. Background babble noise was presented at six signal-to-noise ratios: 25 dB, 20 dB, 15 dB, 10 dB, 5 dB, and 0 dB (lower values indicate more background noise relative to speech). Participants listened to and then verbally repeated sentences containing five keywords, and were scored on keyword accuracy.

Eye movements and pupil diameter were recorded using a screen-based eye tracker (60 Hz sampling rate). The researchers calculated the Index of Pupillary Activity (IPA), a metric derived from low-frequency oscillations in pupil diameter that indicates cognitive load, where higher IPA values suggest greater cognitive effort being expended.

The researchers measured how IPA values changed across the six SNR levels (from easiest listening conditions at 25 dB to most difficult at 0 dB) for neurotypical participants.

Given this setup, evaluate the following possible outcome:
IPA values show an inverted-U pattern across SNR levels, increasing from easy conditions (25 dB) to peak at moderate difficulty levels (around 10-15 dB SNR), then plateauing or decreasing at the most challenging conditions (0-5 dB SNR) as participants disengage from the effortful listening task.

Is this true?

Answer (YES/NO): NO